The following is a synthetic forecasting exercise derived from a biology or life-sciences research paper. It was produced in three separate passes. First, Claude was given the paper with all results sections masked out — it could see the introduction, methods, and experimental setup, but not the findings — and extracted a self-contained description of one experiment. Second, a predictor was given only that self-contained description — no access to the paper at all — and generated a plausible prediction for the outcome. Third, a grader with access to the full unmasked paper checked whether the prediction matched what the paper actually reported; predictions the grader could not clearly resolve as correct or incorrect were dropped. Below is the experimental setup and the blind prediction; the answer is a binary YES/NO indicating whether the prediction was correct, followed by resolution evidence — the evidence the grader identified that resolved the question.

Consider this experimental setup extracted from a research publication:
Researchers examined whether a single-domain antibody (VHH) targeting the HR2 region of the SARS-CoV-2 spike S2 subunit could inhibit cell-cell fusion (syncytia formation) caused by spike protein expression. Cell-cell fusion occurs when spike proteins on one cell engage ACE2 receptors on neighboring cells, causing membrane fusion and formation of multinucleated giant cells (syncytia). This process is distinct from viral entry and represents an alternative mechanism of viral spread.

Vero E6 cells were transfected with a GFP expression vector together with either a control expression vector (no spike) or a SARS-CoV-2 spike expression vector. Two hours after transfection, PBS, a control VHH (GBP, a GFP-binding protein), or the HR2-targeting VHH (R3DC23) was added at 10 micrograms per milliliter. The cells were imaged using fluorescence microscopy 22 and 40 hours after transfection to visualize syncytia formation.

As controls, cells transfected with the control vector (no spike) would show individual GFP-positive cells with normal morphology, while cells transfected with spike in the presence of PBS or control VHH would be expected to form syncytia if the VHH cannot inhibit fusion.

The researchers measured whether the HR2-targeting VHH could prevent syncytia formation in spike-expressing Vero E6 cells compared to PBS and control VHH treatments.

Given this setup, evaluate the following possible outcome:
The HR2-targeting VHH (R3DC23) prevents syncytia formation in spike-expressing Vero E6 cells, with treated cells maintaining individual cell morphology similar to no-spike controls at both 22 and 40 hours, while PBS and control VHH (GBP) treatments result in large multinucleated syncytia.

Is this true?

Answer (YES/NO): YES